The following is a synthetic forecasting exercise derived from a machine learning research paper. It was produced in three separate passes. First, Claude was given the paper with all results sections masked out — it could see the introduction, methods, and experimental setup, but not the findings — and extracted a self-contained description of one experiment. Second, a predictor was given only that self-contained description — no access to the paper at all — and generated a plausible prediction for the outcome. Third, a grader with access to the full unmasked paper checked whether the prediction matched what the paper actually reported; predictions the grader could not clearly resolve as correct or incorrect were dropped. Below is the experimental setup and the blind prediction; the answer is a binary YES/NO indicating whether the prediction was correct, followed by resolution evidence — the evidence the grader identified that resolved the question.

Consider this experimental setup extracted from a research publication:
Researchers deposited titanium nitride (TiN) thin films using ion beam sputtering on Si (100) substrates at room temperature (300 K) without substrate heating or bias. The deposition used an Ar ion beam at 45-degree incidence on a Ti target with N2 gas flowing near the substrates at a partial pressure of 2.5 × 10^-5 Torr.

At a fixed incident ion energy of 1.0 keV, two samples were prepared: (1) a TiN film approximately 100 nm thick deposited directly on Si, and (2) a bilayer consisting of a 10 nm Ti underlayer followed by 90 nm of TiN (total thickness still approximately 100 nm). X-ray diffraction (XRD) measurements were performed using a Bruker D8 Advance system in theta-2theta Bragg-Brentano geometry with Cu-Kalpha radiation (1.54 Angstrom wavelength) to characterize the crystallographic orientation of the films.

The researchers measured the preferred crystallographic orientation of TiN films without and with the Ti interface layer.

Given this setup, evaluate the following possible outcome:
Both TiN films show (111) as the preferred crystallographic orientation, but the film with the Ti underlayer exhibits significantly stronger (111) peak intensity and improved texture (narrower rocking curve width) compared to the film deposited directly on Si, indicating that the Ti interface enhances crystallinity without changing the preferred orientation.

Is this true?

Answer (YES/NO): NO